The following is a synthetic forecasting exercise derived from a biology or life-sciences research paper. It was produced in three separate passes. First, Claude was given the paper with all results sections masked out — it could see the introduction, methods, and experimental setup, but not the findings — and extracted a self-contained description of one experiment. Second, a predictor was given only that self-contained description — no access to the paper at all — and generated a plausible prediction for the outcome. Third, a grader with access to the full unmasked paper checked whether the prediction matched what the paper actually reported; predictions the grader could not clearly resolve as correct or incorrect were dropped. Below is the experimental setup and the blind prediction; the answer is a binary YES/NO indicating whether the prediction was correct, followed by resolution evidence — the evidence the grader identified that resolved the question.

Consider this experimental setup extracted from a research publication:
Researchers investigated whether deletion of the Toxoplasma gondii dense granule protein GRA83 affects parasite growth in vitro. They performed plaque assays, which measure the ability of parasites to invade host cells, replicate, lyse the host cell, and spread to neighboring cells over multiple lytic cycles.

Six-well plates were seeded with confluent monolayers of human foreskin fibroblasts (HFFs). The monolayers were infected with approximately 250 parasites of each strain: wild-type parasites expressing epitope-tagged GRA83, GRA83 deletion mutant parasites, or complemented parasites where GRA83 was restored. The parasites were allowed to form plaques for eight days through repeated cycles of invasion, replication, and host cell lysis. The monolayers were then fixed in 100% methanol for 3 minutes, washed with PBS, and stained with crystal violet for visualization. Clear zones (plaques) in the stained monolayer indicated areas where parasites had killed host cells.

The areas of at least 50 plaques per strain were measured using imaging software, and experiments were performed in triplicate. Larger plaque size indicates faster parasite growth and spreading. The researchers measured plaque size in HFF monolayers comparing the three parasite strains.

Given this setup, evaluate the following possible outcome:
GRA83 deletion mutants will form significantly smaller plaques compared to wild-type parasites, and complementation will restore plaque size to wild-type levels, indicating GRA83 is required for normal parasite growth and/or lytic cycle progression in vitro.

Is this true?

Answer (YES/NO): NO